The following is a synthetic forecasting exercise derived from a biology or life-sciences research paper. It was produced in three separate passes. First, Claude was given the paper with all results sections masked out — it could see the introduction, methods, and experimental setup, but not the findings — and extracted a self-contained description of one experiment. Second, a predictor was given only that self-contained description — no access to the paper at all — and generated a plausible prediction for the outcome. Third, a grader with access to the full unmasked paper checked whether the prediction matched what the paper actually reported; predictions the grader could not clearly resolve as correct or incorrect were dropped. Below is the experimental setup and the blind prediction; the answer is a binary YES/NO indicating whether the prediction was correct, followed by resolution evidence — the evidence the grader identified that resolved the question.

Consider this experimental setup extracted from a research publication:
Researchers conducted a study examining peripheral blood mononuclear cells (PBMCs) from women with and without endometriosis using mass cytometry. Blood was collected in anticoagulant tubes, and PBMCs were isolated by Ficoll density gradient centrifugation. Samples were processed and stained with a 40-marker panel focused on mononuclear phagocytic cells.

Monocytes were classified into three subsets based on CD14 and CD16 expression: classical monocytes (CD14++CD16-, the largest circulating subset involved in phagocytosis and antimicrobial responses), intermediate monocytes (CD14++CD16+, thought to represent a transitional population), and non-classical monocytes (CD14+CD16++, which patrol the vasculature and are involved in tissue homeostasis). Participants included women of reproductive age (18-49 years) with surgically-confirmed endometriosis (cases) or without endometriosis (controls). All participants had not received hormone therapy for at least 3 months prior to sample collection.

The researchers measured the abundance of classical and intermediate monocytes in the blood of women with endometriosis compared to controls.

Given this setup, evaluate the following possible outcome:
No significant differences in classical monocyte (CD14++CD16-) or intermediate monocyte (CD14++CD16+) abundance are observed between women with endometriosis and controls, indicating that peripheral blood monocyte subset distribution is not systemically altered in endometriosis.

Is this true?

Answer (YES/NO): NO